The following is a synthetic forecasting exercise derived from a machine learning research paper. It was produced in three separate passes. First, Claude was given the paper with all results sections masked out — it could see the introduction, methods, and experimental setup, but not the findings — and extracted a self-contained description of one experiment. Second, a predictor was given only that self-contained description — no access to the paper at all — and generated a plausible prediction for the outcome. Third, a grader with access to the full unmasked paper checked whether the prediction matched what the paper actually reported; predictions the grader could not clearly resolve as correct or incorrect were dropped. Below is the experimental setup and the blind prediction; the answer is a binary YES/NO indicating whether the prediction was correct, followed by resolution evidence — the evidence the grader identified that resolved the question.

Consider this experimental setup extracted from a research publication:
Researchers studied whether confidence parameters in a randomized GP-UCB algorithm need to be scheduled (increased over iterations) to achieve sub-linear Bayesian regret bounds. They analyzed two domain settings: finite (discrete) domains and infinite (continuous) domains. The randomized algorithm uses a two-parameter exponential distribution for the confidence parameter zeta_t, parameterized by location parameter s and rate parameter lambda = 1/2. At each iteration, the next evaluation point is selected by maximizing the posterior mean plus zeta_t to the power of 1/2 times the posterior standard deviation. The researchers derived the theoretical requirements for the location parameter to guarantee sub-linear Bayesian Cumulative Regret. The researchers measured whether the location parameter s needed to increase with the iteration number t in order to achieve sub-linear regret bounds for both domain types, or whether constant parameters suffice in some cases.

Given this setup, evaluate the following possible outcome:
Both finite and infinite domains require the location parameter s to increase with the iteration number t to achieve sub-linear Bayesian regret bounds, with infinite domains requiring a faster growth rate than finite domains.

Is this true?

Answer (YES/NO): NO